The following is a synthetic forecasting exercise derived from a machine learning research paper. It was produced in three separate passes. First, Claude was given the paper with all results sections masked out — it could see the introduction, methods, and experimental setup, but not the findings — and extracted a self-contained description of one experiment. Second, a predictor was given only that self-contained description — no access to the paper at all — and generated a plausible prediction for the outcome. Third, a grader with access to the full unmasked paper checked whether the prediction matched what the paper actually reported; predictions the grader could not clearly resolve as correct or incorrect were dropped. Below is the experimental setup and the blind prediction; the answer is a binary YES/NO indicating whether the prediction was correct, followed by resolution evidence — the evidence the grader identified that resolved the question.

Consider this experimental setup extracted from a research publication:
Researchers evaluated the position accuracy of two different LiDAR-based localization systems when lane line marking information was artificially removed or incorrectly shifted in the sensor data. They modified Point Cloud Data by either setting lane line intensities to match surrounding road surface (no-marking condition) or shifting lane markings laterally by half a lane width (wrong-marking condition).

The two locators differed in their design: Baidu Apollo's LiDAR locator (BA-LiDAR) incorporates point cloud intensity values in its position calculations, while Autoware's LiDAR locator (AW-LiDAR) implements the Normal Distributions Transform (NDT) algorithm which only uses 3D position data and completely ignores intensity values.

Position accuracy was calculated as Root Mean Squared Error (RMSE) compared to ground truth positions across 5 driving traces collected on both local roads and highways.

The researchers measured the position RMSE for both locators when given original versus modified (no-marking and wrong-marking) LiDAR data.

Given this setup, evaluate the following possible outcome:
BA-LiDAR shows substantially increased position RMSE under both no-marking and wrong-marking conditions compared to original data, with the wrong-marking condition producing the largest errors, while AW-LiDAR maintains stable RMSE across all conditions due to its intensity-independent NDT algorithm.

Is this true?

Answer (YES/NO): NO